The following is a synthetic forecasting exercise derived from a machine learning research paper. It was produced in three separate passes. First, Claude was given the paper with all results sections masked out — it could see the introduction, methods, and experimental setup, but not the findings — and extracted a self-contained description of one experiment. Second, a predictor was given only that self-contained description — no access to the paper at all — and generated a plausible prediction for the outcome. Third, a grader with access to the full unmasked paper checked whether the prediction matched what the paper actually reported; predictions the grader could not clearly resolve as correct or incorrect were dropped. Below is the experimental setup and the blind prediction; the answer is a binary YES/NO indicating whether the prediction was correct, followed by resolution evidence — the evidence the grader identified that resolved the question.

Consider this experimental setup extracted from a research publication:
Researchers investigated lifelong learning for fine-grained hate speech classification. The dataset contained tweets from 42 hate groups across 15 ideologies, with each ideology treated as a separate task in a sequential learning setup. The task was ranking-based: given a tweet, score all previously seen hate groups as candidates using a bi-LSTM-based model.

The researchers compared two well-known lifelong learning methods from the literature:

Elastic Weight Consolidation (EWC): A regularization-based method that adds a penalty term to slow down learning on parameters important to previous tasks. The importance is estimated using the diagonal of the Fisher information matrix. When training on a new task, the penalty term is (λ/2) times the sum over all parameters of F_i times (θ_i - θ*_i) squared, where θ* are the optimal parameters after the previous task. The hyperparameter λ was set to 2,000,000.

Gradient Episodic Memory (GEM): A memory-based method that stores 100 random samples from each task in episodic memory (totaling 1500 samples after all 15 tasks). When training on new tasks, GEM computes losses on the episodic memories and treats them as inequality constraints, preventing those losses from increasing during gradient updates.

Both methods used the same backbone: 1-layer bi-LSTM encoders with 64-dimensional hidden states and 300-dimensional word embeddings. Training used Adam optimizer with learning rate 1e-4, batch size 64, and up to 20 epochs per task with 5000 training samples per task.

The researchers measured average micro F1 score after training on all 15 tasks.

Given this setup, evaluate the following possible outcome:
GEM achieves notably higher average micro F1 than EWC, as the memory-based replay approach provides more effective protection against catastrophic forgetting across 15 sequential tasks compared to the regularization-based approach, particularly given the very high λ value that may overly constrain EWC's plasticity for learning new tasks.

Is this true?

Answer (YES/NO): YES